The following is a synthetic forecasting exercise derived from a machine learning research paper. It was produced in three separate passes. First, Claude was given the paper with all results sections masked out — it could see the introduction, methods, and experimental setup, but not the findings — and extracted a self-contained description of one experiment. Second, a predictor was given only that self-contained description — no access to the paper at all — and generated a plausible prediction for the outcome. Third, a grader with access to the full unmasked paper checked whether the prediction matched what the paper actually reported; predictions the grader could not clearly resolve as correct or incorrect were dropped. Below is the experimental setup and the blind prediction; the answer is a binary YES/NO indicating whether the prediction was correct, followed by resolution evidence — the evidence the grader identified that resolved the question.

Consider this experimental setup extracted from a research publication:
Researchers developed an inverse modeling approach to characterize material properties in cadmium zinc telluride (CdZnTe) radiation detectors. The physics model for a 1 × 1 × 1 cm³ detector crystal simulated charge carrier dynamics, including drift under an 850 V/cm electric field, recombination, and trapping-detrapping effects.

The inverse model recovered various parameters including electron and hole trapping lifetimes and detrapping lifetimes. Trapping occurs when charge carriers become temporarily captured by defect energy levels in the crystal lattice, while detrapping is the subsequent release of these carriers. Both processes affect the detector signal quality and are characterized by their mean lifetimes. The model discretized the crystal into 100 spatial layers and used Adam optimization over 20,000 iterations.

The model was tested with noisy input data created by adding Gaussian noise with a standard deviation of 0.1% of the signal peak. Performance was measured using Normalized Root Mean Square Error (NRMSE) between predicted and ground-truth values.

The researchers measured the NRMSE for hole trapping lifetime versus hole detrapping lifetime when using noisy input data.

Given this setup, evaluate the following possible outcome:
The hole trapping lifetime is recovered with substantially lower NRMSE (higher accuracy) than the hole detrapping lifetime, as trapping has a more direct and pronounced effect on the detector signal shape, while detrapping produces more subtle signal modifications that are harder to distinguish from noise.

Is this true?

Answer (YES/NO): NO